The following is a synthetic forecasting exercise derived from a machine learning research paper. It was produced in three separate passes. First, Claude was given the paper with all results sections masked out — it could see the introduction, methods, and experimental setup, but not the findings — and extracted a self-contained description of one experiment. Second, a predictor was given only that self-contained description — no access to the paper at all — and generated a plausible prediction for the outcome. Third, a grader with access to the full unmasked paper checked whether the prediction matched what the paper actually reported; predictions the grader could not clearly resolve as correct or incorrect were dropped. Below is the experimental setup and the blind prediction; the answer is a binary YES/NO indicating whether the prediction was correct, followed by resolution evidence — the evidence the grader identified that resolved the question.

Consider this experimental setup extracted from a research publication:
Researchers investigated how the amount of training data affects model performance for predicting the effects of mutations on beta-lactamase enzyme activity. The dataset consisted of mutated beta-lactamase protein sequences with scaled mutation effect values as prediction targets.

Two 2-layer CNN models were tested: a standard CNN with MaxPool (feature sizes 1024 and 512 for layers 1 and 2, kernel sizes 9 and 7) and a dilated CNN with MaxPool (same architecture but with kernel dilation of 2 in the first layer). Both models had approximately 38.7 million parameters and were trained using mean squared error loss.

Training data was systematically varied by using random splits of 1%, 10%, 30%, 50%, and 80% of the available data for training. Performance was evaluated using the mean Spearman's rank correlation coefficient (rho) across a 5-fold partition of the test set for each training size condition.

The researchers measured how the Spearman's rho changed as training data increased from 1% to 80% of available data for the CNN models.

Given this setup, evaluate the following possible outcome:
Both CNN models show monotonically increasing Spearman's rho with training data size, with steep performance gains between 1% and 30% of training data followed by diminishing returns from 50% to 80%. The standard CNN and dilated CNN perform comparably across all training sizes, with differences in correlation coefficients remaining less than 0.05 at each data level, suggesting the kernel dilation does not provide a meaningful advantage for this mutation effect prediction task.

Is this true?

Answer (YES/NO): NO